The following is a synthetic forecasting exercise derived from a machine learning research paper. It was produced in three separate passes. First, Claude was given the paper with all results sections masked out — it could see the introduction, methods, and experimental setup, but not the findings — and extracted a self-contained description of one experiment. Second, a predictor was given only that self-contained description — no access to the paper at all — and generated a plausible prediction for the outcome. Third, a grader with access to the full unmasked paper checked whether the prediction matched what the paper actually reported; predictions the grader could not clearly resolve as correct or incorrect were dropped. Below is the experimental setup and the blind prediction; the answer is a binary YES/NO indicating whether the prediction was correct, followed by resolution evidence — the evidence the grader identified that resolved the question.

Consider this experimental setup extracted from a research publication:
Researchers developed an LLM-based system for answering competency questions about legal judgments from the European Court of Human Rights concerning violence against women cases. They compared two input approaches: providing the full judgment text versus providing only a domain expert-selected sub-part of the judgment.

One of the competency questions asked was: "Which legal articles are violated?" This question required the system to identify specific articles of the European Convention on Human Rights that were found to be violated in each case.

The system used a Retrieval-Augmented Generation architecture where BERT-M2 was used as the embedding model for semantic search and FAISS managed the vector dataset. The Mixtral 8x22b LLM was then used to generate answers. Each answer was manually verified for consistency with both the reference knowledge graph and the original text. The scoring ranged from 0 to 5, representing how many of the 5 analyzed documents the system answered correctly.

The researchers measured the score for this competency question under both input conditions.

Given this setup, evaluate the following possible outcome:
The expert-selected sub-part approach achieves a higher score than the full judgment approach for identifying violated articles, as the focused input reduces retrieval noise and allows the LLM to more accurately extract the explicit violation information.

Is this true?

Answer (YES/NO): NO